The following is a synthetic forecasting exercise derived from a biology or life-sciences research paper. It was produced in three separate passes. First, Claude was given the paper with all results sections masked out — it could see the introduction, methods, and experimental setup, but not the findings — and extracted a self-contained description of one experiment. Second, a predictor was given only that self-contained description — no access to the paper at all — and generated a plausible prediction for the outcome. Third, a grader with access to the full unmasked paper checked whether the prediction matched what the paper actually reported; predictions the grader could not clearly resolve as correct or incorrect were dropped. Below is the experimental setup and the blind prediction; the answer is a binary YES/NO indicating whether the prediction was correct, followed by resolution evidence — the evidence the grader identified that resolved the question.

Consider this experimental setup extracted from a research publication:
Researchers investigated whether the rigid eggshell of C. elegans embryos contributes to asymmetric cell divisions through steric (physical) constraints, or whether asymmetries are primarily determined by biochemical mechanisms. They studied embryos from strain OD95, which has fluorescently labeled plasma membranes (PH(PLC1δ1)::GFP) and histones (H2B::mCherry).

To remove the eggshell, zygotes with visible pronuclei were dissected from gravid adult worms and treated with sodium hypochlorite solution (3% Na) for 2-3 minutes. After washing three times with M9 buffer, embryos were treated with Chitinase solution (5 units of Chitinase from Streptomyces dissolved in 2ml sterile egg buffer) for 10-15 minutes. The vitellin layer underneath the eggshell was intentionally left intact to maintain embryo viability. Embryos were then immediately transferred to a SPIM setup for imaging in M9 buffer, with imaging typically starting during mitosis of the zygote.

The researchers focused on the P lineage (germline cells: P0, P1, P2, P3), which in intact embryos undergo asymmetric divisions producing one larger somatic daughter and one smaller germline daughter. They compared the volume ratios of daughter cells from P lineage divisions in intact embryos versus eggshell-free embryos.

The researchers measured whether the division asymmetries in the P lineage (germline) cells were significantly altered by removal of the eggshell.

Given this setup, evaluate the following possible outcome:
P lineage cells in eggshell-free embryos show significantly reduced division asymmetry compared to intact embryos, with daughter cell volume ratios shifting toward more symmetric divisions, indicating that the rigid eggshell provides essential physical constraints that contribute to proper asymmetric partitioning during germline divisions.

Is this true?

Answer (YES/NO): NO